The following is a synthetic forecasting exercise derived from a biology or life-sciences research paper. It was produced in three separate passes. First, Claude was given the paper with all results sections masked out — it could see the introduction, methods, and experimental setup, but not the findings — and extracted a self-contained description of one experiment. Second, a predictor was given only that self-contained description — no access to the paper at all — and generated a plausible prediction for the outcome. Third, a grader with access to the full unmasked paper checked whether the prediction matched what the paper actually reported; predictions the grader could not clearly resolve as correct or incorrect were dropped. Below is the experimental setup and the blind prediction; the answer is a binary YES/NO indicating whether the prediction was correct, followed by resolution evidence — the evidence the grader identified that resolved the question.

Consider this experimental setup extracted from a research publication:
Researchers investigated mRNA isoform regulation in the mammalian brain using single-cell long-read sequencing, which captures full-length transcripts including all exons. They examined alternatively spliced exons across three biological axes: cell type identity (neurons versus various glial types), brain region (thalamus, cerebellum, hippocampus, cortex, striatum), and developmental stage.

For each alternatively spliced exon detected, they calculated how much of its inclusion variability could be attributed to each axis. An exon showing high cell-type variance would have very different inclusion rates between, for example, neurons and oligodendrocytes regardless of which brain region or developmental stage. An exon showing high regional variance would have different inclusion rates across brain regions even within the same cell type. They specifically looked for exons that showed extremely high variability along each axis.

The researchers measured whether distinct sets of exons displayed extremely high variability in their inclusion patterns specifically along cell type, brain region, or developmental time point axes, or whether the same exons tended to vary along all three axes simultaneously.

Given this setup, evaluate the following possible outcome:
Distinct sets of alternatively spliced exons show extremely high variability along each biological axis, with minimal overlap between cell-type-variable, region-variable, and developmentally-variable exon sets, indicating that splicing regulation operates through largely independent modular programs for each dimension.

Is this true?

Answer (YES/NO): NO